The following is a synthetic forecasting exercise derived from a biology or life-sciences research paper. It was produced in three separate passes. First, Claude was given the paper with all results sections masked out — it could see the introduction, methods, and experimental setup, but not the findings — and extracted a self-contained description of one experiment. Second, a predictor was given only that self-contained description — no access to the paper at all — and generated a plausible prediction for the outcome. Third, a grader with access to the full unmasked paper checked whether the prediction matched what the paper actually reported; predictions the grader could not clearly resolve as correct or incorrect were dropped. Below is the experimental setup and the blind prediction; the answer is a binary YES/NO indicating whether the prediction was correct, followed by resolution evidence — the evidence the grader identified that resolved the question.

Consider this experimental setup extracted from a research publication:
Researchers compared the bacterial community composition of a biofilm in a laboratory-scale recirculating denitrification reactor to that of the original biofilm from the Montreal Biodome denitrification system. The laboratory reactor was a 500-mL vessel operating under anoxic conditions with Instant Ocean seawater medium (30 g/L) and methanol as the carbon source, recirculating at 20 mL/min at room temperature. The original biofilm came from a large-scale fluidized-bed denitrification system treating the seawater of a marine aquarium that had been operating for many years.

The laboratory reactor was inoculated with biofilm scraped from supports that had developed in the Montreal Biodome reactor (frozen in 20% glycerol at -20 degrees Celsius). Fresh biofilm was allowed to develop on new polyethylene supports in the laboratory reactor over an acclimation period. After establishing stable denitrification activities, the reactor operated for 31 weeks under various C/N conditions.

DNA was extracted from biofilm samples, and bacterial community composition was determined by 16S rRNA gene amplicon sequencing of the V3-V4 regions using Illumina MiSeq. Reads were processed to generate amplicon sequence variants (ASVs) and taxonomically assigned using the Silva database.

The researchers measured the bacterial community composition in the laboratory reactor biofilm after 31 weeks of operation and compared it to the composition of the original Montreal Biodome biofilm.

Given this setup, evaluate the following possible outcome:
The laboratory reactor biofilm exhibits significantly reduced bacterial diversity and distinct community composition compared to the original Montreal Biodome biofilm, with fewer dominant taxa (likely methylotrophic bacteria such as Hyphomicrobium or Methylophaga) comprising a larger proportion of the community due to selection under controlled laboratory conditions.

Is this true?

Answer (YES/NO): NO